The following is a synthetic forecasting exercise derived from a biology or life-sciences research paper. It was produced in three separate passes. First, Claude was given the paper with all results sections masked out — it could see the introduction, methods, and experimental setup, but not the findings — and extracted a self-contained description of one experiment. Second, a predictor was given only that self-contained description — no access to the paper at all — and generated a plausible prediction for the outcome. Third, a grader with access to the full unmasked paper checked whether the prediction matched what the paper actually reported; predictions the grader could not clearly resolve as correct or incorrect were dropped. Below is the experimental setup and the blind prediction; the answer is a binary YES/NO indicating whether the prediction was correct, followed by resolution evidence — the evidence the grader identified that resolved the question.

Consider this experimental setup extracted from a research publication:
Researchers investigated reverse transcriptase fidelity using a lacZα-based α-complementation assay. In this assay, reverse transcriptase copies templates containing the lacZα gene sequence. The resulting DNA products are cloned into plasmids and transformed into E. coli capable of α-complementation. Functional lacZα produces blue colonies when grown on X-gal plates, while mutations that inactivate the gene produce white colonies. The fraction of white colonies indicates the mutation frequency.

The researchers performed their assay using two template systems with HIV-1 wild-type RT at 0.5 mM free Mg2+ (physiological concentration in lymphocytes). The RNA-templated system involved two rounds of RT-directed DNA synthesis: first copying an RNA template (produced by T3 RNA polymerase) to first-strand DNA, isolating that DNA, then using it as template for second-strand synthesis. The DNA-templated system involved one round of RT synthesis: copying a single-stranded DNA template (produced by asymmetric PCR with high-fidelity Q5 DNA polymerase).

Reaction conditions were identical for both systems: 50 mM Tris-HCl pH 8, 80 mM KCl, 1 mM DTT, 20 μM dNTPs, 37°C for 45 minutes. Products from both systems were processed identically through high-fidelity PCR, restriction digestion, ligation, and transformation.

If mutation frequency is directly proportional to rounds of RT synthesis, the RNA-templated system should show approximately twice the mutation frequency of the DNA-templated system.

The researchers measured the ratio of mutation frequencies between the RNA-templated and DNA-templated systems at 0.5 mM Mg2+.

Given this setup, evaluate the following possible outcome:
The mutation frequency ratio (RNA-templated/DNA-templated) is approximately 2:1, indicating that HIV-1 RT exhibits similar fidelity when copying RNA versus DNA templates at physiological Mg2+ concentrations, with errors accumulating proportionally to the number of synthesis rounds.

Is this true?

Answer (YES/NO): YES